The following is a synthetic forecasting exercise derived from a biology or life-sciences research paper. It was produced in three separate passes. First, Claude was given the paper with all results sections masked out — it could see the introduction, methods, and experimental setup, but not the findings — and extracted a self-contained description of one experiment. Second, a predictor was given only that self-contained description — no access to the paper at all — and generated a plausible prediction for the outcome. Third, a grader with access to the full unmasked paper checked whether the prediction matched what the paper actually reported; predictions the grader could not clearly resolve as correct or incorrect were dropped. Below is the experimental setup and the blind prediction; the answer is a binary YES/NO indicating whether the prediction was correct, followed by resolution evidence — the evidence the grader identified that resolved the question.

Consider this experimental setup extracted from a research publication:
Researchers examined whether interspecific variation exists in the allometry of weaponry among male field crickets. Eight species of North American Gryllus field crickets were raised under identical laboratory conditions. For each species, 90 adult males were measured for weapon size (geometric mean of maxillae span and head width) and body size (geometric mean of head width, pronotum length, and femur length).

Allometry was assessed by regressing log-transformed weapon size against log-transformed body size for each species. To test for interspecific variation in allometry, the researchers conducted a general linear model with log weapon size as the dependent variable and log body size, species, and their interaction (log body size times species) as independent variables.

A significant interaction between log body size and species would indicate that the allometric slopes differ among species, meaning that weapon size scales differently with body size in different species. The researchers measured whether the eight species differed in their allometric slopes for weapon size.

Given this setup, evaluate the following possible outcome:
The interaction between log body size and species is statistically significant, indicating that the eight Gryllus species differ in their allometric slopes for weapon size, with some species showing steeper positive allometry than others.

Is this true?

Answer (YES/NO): YES